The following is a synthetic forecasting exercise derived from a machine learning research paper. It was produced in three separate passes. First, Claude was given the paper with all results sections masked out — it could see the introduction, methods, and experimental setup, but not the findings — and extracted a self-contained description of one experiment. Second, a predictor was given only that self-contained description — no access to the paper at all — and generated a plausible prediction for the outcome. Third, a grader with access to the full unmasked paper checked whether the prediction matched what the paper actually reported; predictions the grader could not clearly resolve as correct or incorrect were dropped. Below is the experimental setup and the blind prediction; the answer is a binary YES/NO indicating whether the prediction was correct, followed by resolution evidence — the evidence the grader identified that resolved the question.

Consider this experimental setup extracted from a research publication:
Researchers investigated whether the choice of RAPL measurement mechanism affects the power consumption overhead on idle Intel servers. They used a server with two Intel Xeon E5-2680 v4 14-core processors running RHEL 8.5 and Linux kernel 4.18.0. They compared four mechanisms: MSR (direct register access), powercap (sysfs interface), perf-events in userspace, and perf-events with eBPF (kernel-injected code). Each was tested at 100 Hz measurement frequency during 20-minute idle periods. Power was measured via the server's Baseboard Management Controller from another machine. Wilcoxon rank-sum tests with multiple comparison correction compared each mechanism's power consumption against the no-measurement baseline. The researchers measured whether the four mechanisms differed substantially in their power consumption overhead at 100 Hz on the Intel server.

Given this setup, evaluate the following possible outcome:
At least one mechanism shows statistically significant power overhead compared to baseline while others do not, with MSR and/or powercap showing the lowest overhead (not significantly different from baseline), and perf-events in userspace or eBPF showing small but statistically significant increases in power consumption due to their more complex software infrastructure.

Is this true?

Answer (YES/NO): NO